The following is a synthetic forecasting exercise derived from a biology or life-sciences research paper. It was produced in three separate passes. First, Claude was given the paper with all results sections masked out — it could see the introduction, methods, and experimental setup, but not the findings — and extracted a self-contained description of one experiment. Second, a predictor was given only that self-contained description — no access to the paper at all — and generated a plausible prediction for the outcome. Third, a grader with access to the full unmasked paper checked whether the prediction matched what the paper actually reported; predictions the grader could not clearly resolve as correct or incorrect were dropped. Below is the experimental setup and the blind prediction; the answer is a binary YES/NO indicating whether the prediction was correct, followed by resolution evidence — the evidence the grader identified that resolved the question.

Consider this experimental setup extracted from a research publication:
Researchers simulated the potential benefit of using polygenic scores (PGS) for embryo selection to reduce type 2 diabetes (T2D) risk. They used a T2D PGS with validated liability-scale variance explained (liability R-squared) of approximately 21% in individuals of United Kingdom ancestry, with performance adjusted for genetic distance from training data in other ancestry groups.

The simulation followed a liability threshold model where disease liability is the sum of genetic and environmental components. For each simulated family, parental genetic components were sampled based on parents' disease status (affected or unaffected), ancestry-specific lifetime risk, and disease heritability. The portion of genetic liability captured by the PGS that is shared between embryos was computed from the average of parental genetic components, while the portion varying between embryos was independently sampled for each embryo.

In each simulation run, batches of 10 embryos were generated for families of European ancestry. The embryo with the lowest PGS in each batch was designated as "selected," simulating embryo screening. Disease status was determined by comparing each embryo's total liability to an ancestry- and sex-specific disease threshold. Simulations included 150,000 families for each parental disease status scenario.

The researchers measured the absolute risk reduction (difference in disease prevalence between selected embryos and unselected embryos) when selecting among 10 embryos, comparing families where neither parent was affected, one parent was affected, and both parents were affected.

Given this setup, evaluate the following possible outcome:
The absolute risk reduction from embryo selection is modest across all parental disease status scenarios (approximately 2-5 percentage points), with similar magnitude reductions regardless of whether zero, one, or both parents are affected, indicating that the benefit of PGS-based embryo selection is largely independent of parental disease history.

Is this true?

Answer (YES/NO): NO